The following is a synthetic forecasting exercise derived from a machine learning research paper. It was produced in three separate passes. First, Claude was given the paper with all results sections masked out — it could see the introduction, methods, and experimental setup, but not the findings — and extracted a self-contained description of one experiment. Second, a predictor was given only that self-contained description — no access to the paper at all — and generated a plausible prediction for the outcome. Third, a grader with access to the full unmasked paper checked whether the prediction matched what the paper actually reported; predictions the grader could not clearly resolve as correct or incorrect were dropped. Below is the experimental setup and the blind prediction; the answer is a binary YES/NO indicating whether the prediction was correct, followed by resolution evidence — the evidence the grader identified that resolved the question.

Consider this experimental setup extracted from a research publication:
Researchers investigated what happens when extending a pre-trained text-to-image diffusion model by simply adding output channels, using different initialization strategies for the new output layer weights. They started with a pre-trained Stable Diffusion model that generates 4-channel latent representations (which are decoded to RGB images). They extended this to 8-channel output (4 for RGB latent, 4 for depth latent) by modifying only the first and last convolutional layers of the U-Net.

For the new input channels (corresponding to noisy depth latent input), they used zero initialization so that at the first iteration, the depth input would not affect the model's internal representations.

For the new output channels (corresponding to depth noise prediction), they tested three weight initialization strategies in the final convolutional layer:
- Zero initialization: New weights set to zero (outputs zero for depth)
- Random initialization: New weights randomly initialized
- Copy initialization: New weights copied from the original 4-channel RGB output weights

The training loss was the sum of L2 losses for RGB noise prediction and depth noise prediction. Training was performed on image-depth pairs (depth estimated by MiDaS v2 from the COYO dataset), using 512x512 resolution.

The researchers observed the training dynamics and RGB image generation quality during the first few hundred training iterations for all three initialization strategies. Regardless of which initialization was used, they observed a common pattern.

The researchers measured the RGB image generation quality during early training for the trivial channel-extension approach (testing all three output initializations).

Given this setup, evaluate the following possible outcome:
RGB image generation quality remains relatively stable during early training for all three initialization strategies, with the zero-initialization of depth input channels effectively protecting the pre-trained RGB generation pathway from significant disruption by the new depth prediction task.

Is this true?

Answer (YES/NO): NO